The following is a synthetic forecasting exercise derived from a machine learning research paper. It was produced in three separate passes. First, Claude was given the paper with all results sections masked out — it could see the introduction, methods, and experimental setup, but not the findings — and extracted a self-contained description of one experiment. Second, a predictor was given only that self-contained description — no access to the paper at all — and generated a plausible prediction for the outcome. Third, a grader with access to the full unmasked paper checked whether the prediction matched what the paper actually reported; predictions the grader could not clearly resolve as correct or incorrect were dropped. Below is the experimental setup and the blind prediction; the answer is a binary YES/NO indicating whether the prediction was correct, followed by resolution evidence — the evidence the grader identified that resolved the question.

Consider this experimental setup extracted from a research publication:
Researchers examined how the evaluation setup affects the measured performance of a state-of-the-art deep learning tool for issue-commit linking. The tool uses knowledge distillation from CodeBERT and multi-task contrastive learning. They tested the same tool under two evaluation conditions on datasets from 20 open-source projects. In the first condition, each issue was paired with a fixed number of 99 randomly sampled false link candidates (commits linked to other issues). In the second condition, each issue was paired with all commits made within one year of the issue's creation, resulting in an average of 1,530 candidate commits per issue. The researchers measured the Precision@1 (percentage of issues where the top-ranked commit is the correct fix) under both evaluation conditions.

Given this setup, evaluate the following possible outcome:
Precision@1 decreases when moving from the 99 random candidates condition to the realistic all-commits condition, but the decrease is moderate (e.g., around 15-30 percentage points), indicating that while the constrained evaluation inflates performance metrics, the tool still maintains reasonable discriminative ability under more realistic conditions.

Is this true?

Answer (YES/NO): NO